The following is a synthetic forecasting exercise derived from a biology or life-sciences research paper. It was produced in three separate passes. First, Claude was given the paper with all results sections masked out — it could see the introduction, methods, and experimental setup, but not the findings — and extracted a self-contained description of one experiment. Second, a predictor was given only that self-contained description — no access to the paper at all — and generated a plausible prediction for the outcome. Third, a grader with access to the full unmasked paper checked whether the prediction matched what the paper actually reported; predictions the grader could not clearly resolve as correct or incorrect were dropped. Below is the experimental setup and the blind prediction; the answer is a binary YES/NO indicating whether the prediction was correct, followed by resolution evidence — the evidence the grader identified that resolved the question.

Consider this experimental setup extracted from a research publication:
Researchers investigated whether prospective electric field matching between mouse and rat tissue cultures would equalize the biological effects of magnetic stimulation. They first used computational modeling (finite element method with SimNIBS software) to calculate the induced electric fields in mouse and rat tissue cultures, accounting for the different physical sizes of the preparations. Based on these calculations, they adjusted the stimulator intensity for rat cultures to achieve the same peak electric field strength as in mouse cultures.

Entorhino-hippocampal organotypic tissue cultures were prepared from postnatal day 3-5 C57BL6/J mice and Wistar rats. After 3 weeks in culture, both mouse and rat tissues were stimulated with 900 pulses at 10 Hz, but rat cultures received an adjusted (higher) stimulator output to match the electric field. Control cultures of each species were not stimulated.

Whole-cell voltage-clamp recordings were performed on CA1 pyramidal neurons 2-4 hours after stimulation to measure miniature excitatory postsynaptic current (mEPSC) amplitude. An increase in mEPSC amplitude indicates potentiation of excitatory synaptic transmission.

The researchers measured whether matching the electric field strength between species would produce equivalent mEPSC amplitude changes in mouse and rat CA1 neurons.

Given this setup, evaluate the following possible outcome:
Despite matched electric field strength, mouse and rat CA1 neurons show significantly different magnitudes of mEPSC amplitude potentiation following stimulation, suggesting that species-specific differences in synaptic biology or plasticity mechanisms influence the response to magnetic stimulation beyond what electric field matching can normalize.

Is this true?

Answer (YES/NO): NO